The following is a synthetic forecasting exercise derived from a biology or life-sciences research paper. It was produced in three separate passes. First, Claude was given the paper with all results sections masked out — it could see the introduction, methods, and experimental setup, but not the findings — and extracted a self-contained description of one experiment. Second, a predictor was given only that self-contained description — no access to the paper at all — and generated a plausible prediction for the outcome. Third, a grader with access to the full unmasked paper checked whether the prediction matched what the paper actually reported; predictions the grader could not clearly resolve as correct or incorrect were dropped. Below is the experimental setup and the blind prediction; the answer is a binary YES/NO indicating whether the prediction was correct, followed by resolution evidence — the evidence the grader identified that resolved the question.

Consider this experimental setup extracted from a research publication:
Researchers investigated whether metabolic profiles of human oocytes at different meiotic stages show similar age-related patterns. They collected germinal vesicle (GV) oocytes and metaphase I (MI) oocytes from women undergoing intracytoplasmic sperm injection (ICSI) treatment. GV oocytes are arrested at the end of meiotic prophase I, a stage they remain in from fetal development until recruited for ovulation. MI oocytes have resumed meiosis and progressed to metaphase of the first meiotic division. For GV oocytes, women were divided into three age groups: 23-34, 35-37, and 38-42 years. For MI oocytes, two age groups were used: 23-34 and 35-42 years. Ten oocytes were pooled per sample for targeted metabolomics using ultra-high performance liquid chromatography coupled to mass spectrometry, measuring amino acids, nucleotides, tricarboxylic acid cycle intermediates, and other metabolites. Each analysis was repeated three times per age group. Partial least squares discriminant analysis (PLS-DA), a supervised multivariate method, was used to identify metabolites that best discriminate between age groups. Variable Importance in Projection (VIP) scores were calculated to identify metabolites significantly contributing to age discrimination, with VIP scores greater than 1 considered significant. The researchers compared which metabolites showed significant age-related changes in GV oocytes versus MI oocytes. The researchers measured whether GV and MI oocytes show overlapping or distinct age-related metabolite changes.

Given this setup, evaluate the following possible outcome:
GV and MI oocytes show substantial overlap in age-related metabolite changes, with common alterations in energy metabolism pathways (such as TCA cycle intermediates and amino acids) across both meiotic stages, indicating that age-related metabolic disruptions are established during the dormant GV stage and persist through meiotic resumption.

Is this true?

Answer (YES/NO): NO